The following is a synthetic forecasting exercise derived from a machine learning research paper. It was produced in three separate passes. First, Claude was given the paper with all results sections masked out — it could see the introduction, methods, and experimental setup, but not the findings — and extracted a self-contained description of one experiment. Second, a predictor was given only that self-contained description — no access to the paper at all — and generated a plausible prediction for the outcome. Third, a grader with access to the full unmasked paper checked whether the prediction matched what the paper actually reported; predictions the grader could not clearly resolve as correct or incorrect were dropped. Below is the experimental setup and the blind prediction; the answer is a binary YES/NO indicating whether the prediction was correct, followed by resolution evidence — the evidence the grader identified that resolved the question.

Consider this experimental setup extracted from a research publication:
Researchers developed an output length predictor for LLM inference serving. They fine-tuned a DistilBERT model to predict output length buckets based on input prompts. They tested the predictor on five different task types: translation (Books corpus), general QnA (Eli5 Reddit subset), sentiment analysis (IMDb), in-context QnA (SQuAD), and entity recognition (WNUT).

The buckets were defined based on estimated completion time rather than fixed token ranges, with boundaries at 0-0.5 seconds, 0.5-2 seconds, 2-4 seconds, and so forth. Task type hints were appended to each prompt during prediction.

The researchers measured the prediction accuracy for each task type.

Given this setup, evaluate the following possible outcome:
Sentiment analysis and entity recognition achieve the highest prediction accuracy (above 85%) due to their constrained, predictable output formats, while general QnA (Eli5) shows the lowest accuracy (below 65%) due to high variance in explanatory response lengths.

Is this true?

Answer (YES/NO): NO